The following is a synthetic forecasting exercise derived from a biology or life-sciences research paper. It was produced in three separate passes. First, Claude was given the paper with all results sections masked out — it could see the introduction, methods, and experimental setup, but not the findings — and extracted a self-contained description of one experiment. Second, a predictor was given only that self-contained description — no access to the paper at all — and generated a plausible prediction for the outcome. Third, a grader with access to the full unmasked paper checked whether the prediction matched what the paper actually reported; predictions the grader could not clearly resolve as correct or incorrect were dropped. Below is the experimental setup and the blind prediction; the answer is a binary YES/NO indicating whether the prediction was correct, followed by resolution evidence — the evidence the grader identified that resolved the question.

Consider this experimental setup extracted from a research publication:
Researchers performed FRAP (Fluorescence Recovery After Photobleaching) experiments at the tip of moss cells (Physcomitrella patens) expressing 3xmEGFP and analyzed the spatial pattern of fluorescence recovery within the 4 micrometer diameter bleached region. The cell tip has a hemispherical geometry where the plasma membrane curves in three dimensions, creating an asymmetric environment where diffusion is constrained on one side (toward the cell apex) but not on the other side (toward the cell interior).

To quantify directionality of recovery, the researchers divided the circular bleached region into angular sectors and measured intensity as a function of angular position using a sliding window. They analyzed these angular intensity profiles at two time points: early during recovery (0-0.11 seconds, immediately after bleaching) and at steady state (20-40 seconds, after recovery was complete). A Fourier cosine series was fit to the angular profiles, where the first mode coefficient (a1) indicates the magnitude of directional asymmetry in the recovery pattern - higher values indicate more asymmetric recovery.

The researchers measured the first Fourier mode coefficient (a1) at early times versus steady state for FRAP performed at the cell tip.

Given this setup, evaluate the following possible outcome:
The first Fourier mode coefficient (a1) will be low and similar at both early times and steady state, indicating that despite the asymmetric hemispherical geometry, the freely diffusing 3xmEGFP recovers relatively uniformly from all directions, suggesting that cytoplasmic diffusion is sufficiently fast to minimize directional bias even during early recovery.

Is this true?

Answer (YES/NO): NO